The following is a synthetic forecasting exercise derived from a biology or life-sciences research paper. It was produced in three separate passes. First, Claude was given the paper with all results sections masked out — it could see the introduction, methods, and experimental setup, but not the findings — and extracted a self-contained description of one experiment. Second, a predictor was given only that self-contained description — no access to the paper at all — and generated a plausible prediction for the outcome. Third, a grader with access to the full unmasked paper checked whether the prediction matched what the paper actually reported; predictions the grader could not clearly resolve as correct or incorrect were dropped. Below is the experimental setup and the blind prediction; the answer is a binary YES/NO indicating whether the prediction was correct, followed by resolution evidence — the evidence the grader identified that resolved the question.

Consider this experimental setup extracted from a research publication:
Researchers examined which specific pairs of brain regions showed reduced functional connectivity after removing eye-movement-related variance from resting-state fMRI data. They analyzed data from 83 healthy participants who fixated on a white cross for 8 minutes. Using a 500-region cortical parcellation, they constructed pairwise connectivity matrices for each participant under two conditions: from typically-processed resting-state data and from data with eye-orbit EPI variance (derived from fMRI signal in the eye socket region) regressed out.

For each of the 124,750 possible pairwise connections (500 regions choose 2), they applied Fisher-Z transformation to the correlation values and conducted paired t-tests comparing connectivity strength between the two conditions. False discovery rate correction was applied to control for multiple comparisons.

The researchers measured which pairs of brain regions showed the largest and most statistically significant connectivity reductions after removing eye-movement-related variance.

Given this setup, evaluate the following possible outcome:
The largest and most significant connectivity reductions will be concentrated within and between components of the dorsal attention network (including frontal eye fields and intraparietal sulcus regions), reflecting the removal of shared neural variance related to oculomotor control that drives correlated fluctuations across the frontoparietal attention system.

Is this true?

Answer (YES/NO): NO